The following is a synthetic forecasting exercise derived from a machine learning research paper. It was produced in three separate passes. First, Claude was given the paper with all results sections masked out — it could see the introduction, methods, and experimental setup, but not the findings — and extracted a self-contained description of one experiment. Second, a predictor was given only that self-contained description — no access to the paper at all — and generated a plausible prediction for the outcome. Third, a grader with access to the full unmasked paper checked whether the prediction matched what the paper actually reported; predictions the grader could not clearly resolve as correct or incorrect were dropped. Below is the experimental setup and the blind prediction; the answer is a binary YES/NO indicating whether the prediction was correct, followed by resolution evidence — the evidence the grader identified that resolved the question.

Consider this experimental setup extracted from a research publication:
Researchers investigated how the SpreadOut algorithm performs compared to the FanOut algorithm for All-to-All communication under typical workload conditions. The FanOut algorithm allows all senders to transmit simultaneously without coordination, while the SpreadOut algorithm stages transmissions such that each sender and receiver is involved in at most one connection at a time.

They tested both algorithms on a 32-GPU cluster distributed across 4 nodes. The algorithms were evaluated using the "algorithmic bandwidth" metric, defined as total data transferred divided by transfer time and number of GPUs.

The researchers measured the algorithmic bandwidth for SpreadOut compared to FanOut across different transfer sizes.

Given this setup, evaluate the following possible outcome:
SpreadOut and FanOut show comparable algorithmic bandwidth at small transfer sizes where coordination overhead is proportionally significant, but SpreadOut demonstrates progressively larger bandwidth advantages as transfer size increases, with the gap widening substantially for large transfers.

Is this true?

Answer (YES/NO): NO